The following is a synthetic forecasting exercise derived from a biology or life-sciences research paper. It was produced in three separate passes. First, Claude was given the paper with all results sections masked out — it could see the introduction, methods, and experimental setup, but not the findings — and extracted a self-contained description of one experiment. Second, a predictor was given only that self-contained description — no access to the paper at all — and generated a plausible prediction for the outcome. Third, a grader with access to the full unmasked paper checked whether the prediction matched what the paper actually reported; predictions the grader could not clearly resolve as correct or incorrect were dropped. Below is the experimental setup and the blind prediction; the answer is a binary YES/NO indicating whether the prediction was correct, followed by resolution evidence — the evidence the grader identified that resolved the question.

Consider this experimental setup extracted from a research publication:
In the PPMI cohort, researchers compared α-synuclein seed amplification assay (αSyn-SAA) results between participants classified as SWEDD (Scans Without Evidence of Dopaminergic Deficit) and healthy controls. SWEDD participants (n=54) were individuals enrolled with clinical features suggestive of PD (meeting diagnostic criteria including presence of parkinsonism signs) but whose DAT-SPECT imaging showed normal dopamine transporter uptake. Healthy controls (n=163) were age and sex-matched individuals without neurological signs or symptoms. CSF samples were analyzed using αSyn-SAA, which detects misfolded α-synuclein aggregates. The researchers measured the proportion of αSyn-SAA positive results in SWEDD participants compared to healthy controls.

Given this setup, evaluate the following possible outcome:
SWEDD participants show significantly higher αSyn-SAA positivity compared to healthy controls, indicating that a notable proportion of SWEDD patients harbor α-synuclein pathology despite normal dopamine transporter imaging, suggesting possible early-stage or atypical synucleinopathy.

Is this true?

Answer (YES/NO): NO